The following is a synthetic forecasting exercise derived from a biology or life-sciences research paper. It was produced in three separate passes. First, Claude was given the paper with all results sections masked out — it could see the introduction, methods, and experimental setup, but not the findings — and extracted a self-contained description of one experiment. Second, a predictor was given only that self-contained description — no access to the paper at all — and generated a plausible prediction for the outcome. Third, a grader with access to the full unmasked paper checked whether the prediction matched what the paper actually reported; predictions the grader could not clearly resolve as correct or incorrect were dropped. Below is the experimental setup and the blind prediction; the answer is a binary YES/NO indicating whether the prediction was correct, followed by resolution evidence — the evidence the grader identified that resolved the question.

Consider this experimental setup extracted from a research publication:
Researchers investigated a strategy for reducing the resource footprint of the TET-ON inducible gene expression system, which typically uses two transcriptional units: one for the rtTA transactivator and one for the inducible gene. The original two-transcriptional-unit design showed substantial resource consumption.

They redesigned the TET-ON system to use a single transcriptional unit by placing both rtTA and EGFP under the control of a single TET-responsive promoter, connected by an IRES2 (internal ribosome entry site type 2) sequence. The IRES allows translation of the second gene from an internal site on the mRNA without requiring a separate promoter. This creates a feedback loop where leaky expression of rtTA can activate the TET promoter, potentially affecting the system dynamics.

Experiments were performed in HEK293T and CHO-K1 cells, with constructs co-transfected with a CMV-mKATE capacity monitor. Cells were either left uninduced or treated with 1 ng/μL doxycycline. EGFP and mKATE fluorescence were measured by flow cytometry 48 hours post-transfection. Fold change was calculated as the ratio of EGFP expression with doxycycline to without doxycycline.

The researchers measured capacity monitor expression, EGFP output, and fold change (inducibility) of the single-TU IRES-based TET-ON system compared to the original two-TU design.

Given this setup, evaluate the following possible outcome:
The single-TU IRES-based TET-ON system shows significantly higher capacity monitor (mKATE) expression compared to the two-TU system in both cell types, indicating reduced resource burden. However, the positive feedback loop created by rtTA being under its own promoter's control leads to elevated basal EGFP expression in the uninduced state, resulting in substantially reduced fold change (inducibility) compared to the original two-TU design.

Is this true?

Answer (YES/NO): NO